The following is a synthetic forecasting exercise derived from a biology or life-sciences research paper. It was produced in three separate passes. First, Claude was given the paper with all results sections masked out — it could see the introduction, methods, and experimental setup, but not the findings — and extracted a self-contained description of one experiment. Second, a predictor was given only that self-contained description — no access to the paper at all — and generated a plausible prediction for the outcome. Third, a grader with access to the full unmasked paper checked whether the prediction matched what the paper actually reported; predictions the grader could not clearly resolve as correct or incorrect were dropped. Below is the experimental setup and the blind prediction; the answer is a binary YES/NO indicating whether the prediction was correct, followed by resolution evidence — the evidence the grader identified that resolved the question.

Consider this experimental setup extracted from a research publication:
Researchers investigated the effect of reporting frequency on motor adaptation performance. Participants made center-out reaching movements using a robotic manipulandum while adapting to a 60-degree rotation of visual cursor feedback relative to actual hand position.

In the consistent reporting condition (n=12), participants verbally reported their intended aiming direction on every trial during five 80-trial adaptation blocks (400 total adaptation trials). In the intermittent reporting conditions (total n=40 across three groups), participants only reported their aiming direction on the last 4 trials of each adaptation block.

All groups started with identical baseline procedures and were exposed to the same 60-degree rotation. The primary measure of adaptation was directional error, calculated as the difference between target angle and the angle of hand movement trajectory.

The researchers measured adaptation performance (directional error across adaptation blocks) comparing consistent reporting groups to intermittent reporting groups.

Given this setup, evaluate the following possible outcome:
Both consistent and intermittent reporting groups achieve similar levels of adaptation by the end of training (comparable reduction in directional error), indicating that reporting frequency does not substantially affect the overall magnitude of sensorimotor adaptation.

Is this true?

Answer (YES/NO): NO